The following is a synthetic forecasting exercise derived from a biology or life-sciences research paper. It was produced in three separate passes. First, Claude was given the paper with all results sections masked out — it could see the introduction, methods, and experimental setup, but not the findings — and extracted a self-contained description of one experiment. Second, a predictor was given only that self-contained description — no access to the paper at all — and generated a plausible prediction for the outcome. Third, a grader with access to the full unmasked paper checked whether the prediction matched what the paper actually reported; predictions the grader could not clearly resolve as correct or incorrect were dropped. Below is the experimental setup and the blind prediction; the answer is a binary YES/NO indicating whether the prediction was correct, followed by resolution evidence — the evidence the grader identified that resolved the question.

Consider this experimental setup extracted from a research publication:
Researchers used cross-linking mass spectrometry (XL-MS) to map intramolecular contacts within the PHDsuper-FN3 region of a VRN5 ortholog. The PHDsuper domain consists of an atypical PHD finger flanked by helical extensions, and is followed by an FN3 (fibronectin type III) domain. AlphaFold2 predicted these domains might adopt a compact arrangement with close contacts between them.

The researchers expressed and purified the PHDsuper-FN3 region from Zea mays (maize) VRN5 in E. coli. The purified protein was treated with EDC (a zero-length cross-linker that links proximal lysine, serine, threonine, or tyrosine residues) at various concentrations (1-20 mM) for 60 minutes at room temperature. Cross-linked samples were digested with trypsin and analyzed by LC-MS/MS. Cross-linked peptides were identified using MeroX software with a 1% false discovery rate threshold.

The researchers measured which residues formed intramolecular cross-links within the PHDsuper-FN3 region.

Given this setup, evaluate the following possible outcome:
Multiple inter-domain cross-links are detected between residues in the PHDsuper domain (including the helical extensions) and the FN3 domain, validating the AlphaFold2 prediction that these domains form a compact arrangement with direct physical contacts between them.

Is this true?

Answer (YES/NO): YES